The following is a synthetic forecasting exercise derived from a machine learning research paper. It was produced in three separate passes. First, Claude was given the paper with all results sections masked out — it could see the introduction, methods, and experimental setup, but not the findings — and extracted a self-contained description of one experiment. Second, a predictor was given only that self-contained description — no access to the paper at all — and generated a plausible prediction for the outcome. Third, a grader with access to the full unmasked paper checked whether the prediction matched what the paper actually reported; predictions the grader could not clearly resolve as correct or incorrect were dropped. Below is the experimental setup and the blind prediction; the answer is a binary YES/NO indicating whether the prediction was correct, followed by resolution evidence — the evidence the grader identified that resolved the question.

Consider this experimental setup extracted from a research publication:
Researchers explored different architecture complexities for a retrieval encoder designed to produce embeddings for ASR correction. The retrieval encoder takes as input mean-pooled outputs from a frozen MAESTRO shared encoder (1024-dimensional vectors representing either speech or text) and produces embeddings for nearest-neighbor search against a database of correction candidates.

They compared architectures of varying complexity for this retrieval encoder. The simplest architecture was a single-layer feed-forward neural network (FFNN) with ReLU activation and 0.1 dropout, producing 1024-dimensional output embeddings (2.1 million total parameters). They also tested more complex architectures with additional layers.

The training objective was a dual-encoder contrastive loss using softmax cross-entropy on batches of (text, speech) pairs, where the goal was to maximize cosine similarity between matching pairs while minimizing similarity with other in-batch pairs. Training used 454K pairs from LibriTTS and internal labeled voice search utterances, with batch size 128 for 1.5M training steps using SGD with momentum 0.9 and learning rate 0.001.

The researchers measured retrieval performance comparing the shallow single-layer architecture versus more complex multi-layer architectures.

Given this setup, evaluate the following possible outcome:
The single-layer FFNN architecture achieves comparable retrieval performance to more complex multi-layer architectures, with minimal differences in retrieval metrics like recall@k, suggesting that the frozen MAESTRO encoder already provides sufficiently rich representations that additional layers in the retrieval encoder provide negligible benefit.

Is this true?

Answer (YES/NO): NO